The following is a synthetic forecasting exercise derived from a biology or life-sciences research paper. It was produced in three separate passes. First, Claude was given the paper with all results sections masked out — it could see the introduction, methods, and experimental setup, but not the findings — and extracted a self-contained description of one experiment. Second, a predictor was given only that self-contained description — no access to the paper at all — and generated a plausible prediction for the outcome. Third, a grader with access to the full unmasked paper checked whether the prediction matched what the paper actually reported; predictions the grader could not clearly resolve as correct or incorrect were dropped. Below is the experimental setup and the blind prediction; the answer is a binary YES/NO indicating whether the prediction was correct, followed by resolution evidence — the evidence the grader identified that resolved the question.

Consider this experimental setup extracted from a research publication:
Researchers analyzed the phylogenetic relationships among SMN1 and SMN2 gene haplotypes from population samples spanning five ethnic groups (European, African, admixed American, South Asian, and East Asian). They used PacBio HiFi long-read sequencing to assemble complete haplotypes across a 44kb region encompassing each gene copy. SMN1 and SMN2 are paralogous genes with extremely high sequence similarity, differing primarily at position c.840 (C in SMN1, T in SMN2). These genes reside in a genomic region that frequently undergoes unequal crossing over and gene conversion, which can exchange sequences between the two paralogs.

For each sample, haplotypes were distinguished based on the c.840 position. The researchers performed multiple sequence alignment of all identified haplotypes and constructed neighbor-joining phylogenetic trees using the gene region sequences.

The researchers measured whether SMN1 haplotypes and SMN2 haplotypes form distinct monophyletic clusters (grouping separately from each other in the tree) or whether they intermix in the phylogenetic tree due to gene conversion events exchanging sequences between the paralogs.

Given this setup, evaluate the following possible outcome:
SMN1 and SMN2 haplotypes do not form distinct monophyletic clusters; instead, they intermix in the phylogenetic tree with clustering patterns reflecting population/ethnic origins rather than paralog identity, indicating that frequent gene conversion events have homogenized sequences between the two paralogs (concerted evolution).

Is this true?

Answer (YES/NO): NO